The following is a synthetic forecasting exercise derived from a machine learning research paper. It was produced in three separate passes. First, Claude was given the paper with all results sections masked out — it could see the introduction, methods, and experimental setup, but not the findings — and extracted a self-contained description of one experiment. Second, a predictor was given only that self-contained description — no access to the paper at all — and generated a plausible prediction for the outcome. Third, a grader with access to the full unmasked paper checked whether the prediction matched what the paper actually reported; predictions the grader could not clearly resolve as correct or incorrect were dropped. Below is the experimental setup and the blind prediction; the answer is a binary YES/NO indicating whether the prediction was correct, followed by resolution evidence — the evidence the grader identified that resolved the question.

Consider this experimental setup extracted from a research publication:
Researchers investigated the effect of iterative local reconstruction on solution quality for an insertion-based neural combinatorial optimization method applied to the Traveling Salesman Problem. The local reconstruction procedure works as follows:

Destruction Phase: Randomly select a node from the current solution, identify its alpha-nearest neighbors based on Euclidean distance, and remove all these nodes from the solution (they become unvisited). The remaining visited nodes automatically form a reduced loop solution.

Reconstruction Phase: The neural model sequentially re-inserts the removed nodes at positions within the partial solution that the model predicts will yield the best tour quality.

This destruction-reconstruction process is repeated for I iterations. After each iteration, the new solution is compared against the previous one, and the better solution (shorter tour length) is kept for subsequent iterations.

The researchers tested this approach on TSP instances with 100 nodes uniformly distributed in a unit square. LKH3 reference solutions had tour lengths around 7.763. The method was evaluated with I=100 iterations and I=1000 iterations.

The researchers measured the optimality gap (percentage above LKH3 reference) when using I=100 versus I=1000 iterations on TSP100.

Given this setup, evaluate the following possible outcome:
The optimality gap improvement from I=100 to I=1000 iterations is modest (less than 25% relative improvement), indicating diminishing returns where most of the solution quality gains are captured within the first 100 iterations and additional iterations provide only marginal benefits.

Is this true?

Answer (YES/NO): NO